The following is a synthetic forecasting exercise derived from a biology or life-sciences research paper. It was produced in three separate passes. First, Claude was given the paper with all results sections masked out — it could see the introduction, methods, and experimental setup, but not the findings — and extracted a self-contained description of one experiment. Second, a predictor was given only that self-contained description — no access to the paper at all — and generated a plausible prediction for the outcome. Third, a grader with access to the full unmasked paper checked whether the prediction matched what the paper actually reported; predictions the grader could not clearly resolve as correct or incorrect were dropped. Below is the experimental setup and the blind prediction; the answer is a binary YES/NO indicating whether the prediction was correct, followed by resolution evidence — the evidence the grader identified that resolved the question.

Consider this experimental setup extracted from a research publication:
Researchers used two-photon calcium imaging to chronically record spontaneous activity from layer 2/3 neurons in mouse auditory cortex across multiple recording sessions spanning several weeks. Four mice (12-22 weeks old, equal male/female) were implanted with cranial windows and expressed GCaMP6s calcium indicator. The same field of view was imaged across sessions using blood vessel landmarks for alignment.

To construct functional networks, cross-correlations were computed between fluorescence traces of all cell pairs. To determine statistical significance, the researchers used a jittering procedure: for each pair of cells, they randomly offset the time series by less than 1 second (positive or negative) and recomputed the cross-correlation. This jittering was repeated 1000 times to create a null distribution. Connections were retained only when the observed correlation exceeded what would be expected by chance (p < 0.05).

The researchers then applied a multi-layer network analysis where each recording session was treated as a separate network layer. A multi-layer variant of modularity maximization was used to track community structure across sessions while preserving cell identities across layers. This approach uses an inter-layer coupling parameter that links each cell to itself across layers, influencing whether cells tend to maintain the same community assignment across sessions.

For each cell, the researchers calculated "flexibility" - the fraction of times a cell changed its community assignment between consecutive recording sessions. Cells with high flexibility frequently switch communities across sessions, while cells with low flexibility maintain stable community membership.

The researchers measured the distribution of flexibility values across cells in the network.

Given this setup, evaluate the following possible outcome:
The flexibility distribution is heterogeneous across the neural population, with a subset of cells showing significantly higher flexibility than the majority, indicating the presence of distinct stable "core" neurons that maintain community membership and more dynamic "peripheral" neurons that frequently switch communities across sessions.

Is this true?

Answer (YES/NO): NO